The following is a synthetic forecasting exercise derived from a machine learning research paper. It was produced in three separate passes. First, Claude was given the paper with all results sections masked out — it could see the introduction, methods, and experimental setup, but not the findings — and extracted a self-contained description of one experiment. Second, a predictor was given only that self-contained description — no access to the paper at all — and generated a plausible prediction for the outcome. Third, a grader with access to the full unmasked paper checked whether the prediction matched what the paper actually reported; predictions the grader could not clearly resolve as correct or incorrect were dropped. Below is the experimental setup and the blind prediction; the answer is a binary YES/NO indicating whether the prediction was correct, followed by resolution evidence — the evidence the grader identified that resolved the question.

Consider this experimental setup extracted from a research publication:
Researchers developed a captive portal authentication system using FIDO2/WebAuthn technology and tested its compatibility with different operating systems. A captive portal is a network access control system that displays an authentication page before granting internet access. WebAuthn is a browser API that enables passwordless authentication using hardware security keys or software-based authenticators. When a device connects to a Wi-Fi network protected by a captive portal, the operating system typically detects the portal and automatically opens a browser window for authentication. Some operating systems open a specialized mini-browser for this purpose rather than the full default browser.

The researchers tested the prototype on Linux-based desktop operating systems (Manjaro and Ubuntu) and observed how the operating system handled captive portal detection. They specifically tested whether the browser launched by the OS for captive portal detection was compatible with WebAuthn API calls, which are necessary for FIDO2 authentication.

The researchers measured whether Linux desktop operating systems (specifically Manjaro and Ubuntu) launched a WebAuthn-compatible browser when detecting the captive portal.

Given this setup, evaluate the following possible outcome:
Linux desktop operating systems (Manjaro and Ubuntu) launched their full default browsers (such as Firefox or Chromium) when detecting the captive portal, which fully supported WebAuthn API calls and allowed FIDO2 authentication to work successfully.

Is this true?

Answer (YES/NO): NO